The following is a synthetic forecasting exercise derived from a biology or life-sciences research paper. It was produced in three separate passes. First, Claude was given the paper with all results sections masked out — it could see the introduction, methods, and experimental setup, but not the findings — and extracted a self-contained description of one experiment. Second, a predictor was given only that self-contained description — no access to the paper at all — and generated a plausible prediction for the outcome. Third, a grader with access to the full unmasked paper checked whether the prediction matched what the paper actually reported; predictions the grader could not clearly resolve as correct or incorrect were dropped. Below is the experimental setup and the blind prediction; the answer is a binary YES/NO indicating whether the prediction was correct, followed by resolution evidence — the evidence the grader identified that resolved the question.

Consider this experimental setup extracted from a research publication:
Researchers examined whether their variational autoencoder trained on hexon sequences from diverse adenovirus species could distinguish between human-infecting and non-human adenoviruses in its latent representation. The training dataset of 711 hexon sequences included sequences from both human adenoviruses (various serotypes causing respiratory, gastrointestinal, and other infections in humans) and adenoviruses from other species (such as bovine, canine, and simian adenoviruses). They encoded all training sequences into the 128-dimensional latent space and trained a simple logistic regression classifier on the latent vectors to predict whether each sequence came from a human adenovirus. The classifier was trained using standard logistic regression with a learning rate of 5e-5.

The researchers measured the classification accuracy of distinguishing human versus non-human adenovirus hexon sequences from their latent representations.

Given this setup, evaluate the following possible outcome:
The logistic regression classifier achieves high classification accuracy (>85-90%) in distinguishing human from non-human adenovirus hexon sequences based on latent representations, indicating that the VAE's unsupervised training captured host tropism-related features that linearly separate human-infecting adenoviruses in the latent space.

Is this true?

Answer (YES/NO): YES